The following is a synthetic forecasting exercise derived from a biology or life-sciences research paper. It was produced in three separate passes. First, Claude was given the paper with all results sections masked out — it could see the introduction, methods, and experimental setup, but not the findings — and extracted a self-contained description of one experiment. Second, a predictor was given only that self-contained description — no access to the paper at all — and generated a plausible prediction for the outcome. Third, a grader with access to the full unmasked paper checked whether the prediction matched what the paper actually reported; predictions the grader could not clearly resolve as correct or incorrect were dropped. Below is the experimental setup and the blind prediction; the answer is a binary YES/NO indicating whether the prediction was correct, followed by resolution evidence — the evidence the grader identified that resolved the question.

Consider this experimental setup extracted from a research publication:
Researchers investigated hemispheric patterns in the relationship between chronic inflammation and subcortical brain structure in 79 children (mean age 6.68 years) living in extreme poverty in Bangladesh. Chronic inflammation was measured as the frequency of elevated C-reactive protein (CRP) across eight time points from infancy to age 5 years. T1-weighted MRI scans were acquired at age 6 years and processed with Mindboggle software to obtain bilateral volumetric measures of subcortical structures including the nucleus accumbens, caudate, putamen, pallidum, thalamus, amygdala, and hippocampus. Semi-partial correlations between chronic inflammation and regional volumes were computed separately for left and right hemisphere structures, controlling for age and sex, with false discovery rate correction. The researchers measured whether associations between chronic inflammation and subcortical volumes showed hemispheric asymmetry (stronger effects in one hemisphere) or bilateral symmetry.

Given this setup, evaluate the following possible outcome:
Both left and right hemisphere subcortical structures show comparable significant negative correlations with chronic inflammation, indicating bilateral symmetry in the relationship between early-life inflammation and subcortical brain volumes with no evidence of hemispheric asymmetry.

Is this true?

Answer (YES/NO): YES